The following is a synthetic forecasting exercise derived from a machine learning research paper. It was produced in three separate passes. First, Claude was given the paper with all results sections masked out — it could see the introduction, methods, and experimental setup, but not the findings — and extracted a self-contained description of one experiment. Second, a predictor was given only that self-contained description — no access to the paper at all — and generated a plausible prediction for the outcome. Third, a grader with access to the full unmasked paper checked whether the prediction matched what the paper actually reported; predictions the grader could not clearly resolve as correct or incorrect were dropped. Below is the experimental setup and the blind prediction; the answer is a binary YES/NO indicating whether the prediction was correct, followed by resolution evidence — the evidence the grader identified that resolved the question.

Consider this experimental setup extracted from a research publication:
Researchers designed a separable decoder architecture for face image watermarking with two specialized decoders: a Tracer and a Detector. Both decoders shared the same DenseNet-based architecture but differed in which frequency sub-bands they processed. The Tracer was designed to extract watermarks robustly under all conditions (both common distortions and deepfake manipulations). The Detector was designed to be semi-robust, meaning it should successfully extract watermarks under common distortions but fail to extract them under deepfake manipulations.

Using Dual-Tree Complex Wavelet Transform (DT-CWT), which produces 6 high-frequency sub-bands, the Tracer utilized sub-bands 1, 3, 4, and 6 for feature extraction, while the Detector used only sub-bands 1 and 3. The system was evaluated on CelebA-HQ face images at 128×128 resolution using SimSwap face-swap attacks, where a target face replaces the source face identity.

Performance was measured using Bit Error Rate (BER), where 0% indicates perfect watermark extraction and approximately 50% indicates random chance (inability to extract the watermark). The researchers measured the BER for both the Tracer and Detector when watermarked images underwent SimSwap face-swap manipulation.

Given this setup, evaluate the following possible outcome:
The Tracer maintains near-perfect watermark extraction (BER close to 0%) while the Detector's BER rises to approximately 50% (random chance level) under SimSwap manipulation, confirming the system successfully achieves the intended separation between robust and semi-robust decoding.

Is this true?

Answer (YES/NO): YES